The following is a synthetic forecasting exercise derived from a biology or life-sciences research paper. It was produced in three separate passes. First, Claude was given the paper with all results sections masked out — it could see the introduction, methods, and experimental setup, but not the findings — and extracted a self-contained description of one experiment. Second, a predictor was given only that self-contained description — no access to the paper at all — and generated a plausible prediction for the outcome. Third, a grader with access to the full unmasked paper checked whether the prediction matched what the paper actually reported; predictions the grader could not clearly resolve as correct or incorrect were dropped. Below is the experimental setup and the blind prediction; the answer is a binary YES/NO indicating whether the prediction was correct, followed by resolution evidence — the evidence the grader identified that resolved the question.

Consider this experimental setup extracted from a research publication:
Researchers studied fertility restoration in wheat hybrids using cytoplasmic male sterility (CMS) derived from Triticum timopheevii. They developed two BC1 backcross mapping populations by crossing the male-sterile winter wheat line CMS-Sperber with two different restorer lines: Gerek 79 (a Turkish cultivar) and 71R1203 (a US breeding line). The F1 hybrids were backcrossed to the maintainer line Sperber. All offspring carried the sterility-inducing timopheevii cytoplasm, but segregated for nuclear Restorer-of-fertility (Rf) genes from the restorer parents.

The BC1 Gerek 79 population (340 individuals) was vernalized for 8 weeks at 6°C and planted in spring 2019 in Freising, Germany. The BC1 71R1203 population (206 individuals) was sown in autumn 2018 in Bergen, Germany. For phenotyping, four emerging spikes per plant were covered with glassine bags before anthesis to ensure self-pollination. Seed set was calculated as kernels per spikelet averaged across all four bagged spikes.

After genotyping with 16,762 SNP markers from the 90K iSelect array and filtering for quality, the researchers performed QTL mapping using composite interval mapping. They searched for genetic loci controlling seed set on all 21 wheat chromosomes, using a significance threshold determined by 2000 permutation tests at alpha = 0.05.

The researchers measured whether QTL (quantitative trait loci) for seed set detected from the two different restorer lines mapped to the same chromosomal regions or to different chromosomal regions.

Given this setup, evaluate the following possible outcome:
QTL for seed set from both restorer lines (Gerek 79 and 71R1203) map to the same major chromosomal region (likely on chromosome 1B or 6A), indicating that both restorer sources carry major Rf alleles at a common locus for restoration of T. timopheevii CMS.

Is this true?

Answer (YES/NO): NO